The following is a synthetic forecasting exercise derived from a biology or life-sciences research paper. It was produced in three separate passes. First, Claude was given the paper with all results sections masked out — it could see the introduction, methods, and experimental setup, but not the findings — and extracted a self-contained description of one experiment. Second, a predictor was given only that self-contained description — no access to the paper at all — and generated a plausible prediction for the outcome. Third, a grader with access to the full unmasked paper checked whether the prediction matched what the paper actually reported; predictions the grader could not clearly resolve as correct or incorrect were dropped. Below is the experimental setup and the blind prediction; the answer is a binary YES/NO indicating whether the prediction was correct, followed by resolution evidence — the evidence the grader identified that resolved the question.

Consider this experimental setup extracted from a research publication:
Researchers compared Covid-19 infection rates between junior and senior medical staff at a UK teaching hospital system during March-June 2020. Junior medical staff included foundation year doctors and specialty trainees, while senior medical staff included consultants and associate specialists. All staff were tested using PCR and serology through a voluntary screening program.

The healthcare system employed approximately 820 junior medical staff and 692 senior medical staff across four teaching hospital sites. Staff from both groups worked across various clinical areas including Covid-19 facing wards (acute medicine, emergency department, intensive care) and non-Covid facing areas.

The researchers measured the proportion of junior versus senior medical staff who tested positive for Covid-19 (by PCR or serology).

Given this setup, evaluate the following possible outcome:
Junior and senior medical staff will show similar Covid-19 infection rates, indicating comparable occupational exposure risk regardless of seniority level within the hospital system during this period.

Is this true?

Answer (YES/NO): NO